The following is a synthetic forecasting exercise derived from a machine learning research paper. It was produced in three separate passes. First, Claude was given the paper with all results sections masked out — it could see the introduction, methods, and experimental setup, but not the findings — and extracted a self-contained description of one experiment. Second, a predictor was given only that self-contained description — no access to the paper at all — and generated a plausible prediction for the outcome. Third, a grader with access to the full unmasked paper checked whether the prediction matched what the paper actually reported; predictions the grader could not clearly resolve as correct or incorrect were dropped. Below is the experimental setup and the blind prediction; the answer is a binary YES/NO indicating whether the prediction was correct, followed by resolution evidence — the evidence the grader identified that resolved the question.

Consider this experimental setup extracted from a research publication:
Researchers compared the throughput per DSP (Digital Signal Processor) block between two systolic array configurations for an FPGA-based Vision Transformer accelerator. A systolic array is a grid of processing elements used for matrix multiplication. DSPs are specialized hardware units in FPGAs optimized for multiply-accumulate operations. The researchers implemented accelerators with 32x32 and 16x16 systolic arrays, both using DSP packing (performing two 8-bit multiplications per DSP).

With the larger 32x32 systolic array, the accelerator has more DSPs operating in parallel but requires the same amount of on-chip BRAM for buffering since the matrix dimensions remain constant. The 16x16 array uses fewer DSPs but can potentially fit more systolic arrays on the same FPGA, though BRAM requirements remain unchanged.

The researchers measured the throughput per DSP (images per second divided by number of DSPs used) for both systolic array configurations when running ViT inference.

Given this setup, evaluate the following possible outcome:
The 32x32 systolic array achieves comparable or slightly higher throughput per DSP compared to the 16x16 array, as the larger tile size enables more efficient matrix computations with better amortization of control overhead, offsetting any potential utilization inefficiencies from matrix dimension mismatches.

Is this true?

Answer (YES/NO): YES